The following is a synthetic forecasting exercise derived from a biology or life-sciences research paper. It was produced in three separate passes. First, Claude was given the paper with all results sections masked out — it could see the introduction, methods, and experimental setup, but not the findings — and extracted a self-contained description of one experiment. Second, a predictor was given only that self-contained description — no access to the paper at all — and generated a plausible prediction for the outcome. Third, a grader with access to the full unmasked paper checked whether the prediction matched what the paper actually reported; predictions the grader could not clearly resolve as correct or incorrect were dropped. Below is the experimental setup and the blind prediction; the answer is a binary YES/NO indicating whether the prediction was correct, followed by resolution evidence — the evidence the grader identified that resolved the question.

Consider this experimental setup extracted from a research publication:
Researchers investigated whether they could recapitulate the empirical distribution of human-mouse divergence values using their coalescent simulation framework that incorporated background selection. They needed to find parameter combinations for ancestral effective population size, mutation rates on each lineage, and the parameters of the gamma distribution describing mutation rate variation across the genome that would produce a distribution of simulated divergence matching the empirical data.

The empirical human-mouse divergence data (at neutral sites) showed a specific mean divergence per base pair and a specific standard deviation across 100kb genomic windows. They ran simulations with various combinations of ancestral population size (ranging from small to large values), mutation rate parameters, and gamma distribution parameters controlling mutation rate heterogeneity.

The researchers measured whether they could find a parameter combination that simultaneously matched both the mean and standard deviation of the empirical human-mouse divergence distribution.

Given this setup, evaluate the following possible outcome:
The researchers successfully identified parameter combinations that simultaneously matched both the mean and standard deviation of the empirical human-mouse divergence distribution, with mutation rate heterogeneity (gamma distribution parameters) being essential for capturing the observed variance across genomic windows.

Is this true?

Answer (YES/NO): YES